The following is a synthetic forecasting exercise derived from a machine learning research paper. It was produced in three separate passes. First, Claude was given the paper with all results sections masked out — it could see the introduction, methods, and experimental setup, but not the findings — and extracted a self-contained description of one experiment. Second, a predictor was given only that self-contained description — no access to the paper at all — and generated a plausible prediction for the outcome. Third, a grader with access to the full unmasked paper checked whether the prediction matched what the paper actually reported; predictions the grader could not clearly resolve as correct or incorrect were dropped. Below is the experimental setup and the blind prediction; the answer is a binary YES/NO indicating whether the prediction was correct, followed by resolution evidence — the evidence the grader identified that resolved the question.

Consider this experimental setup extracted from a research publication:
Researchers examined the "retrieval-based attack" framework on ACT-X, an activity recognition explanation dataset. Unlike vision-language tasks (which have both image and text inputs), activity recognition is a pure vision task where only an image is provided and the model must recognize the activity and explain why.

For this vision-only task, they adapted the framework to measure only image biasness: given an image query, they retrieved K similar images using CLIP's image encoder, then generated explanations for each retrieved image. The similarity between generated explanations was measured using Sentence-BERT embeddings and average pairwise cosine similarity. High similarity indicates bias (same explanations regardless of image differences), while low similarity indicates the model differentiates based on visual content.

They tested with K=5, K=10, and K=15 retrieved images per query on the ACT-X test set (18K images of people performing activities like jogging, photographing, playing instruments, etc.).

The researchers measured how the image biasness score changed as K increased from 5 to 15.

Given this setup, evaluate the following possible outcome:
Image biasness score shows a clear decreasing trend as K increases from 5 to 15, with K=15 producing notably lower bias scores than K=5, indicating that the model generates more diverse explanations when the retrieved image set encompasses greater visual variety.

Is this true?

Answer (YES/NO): YES